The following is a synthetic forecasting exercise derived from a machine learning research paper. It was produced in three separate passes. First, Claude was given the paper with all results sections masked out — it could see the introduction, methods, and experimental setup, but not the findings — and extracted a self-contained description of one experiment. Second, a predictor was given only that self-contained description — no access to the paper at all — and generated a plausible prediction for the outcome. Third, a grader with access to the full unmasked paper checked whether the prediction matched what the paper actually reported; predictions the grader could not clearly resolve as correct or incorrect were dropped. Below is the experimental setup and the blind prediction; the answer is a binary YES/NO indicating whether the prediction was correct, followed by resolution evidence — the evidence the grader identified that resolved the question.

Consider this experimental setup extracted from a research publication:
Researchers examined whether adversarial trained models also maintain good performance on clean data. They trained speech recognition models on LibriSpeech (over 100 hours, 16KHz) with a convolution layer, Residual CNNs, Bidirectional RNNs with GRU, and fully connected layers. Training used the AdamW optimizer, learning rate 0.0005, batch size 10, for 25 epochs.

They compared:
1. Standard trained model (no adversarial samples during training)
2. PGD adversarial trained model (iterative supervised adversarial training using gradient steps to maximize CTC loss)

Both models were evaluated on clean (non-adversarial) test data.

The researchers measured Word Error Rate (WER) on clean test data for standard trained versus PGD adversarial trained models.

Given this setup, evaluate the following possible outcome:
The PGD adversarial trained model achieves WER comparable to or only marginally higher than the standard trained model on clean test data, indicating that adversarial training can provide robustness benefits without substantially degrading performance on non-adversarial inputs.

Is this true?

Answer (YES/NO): NO